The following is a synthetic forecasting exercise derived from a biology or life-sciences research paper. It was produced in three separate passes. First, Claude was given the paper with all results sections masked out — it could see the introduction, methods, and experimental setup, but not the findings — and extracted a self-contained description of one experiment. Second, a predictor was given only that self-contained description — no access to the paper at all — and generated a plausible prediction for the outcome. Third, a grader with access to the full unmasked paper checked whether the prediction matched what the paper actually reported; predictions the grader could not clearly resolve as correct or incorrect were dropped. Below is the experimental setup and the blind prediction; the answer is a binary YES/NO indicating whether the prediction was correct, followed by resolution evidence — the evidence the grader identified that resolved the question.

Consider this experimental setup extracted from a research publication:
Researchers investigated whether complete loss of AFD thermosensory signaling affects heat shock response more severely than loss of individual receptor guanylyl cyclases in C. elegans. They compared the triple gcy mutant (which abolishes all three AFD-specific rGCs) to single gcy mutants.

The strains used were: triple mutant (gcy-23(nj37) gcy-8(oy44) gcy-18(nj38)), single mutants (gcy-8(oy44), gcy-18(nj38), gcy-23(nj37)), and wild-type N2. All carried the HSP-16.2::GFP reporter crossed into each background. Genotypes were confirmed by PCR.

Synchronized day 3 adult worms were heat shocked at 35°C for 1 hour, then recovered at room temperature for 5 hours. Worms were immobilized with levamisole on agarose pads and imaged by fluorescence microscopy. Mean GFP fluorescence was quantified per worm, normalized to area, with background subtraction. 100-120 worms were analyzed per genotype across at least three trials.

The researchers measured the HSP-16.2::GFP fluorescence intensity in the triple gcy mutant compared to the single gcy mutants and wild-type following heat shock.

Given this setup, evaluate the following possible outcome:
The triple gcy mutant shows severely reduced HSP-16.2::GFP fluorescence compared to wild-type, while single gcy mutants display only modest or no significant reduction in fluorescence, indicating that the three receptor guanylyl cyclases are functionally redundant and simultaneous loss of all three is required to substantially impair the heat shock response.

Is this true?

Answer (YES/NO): NO